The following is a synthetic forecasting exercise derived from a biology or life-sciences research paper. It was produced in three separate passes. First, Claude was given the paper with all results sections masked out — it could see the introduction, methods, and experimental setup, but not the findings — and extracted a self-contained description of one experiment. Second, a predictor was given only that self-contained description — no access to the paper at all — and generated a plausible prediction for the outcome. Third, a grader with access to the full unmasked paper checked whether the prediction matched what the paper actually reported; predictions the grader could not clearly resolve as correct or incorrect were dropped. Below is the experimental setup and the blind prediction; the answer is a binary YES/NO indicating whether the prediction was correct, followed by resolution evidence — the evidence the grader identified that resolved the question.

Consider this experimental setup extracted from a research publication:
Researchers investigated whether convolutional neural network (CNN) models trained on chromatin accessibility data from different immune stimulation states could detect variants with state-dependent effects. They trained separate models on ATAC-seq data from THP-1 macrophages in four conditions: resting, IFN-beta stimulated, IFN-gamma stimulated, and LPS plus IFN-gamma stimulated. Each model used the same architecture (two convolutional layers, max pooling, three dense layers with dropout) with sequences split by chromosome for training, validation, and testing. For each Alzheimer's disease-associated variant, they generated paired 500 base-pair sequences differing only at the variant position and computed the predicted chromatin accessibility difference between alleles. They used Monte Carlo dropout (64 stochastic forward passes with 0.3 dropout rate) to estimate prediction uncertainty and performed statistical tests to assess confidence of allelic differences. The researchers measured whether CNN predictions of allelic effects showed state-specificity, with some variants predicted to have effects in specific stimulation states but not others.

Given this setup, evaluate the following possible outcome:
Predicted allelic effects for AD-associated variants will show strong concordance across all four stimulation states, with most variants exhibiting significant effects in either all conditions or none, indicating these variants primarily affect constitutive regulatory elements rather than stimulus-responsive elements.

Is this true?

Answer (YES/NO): NO